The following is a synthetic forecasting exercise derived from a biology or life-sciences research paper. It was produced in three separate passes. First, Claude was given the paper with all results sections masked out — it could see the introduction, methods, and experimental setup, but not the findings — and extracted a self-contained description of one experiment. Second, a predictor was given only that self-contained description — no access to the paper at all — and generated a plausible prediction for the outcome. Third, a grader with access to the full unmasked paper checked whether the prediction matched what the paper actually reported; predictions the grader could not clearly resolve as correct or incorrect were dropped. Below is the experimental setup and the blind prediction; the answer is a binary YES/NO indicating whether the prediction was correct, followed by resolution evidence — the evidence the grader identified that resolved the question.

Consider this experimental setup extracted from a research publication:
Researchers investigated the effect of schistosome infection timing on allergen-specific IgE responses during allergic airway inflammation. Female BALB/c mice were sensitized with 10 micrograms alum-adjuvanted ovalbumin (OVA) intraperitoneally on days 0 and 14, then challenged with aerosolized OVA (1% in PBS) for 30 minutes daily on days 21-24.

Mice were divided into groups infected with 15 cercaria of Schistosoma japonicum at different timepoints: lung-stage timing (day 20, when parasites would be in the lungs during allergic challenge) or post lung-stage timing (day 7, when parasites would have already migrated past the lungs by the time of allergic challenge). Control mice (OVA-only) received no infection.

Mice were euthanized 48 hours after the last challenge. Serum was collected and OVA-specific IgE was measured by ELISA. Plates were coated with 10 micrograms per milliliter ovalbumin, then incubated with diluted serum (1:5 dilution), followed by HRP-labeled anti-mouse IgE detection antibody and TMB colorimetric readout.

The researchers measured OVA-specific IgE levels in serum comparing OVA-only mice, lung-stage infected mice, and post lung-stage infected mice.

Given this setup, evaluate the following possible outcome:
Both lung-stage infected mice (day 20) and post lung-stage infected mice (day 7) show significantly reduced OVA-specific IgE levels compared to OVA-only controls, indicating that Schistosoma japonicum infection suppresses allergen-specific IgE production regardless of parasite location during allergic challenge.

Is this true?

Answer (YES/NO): NO